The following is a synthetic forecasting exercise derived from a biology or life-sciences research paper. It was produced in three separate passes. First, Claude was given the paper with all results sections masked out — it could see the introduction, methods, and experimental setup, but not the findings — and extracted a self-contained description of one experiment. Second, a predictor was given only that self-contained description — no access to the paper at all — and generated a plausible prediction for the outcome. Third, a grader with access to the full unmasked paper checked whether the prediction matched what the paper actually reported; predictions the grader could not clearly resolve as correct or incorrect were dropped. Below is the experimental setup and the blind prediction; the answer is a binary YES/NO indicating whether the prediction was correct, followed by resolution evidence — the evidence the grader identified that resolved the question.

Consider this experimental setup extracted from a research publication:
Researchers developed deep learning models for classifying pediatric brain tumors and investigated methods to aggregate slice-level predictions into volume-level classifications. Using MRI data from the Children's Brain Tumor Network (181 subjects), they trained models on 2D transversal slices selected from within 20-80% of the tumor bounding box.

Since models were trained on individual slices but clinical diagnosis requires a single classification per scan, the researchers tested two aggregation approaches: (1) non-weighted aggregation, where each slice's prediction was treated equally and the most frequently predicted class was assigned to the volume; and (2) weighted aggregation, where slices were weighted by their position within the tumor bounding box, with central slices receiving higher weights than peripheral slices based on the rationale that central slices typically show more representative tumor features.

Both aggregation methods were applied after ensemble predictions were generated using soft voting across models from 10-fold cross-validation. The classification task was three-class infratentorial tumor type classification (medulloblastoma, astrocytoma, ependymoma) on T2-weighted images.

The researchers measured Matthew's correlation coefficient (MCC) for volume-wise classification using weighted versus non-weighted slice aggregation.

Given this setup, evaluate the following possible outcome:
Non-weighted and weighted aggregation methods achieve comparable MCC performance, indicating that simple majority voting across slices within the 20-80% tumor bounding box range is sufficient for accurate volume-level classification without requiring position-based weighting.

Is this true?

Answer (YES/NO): NO